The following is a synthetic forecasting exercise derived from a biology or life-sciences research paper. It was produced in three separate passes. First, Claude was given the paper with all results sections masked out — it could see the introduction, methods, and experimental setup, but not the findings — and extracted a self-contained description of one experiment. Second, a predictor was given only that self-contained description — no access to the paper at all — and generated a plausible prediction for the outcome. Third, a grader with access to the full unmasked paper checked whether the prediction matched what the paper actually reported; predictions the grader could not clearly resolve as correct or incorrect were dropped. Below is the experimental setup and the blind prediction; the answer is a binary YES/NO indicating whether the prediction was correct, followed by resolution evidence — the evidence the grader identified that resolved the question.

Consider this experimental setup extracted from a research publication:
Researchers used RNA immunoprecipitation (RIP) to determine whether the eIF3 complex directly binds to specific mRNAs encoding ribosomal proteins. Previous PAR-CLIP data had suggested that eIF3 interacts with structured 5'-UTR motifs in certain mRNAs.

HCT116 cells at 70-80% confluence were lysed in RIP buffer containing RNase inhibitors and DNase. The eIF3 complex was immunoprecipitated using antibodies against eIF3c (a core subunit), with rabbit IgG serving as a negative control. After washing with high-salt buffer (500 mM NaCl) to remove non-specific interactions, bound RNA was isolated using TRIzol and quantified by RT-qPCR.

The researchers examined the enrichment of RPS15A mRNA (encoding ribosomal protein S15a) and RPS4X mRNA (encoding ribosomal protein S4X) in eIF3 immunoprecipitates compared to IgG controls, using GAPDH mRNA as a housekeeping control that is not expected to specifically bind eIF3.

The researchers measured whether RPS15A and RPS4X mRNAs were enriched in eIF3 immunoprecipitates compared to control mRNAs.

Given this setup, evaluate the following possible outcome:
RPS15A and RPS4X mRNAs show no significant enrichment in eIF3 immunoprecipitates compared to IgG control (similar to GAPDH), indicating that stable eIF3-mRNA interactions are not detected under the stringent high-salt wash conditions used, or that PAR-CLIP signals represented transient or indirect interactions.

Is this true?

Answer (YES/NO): NO